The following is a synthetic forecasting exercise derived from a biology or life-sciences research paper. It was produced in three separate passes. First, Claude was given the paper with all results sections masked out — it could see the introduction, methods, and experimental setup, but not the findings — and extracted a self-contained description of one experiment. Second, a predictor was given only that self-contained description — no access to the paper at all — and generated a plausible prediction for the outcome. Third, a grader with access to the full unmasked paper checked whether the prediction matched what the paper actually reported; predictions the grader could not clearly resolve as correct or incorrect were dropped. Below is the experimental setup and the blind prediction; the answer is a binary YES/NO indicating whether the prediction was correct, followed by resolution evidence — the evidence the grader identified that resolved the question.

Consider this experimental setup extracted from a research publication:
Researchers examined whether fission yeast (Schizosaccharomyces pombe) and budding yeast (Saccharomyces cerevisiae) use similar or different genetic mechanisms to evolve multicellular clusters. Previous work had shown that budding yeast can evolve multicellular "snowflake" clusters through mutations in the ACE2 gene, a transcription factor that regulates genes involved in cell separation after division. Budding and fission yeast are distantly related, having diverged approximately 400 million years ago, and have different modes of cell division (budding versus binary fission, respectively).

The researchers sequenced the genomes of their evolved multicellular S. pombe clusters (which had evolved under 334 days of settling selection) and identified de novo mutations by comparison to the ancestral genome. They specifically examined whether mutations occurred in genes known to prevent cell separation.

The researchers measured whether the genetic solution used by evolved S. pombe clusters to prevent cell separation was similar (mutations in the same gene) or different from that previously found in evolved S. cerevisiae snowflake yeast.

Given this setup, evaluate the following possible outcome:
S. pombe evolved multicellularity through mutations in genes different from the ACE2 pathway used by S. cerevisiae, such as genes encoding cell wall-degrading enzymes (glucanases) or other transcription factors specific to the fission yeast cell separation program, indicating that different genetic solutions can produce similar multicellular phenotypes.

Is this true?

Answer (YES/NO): NO